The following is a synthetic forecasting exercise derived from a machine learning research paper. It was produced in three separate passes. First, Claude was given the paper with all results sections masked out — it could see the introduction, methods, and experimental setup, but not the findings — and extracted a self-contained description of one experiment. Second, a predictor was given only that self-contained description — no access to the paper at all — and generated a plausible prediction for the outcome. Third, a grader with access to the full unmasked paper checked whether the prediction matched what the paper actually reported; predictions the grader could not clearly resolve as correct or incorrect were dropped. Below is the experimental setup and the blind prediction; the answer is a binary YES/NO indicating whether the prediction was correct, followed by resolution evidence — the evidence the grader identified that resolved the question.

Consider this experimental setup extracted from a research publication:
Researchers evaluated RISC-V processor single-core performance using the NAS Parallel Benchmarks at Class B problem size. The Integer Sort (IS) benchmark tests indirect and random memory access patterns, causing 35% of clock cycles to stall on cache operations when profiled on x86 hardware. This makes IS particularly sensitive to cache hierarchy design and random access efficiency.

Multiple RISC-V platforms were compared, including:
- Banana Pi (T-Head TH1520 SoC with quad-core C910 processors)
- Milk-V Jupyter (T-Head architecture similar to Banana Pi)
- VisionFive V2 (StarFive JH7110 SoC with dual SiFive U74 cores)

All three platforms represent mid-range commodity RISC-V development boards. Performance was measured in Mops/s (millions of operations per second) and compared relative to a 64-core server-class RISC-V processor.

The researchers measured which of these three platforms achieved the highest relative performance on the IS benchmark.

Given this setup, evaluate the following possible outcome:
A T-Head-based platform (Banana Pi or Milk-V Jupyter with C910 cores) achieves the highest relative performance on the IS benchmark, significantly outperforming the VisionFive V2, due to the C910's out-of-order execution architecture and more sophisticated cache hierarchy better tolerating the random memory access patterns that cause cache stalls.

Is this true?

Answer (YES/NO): YES